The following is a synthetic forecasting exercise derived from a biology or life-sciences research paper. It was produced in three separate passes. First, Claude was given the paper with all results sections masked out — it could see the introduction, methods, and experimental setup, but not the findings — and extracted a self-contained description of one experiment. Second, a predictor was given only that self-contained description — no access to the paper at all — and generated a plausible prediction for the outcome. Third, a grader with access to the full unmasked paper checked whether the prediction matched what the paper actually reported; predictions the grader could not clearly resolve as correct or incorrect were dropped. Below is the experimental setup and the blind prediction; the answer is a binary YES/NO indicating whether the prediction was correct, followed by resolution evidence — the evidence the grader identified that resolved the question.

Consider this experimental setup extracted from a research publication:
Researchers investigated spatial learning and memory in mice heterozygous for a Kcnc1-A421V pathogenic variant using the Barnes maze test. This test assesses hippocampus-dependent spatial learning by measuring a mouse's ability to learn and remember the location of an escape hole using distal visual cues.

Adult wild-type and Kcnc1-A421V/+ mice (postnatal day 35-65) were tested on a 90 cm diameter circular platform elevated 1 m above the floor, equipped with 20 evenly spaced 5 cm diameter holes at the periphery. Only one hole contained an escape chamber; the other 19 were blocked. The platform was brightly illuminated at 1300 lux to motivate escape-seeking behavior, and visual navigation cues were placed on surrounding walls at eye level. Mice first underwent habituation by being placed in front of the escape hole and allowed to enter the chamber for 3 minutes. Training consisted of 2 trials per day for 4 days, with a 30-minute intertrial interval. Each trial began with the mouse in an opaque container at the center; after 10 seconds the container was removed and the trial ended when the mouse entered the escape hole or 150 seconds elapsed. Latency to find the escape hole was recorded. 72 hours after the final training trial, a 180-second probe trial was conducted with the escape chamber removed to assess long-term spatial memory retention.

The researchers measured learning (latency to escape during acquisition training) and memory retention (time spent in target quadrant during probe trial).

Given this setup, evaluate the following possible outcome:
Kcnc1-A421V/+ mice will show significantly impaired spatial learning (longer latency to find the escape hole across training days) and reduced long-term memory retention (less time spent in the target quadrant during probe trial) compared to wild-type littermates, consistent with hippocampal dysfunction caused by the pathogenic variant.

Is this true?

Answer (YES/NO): NO